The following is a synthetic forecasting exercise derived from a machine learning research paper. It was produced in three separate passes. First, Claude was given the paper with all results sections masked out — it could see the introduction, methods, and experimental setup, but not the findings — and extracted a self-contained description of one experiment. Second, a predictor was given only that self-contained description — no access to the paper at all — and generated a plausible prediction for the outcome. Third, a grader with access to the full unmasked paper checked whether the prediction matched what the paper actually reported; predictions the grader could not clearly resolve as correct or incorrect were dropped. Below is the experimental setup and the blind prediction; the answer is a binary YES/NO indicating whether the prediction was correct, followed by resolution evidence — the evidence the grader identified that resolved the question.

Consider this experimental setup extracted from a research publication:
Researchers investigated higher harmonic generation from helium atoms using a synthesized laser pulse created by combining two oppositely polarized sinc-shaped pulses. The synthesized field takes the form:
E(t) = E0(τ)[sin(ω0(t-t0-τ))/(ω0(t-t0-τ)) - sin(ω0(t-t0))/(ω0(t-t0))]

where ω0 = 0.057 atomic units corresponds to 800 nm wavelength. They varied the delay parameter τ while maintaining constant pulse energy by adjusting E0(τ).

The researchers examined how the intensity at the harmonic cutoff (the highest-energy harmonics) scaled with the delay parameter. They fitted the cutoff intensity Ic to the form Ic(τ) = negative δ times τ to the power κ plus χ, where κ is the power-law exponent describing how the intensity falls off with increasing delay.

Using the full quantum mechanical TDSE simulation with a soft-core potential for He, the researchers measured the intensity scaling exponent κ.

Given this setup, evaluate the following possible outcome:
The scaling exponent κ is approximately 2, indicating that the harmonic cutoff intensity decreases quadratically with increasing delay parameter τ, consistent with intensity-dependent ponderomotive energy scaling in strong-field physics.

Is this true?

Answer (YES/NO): NO